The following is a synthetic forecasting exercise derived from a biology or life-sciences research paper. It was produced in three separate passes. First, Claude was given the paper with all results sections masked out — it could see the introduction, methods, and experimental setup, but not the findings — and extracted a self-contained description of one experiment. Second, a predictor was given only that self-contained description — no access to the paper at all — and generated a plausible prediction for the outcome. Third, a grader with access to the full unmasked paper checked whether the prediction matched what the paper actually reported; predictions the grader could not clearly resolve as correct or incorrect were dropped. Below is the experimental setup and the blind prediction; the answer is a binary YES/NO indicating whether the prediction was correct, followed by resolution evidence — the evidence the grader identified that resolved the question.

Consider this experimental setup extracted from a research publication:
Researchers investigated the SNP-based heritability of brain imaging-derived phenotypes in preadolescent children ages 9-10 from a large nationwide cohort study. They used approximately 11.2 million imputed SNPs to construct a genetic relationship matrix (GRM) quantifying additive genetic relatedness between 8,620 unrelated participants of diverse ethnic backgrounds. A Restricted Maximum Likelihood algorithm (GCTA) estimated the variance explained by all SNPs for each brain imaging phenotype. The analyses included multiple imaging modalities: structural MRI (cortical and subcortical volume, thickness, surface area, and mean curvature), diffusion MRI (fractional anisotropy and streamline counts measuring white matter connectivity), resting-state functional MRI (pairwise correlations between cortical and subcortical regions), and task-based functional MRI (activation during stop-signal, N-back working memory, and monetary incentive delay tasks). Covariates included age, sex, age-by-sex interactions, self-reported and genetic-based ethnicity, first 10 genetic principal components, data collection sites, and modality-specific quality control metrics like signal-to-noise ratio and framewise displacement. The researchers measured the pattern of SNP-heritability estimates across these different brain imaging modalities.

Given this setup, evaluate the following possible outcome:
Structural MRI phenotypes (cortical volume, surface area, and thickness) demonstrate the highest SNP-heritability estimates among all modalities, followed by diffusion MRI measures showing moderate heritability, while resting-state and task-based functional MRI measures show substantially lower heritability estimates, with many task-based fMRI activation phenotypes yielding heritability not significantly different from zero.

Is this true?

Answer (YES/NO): NO